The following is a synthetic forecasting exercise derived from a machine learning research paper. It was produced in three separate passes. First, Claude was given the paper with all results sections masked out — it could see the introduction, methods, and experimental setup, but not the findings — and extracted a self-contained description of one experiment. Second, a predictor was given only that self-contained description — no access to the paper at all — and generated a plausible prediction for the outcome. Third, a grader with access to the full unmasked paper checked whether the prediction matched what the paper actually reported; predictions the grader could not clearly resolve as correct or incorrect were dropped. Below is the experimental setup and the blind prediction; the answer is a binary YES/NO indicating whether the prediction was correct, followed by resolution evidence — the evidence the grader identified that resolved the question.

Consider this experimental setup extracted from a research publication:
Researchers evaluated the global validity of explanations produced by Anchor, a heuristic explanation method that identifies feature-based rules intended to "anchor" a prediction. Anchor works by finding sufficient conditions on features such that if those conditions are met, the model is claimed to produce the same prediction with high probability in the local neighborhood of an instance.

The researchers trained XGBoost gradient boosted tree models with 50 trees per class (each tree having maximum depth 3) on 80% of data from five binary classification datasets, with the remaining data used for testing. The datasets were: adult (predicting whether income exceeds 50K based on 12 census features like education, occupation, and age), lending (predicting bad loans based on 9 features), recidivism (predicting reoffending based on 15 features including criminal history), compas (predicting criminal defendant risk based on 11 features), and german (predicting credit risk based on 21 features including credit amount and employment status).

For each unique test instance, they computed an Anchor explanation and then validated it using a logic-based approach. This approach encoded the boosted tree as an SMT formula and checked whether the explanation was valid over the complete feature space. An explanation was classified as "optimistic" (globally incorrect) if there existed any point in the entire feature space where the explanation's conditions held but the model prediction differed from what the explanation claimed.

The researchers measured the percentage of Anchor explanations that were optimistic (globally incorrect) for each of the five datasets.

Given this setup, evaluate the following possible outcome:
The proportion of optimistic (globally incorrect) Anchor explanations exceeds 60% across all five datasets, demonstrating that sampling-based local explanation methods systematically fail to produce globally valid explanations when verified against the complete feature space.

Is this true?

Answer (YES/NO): NO